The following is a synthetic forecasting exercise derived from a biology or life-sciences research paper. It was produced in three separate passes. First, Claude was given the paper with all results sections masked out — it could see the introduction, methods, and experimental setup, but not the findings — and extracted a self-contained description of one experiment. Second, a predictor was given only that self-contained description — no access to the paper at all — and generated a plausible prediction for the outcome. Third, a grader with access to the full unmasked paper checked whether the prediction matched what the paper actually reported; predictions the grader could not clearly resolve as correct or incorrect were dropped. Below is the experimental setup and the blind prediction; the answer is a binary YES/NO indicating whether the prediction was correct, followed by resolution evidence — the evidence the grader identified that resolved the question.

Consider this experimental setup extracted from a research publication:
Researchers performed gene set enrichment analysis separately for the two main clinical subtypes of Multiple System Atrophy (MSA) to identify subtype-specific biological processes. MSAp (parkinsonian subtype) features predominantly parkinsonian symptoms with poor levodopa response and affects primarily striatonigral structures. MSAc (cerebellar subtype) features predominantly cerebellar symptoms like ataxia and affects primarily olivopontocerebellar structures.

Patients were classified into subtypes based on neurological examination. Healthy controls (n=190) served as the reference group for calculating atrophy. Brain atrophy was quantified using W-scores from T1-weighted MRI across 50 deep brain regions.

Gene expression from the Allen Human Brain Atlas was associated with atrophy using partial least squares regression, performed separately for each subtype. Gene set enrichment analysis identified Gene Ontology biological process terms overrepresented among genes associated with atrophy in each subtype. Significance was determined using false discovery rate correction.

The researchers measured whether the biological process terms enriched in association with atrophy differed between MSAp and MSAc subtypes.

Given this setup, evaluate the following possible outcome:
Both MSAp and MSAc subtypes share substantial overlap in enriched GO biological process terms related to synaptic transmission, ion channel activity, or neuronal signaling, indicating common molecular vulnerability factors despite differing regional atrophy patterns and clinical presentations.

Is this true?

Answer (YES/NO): NO